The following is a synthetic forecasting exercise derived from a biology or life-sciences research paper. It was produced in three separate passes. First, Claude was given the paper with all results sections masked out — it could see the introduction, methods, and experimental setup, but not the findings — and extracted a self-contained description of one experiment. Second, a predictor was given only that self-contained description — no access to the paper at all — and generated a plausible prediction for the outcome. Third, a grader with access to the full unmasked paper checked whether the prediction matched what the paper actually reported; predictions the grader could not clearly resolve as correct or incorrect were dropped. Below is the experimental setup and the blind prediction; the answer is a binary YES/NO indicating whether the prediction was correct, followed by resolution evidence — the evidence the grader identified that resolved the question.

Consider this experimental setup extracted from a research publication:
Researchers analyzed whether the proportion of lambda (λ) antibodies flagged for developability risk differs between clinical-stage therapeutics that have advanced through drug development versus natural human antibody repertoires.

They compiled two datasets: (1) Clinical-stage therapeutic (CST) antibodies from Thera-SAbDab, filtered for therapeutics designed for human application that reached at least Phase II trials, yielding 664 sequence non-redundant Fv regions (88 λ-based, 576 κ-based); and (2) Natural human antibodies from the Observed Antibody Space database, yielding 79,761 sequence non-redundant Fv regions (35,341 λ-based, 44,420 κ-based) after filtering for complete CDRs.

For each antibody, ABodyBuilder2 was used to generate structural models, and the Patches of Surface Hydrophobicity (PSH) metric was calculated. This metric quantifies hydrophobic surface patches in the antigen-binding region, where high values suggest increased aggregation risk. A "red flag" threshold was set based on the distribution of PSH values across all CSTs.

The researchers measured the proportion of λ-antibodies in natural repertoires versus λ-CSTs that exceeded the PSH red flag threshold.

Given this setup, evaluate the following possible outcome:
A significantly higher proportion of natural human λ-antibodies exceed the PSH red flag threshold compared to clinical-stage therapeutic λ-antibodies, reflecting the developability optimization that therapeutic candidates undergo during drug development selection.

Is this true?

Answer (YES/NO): YES